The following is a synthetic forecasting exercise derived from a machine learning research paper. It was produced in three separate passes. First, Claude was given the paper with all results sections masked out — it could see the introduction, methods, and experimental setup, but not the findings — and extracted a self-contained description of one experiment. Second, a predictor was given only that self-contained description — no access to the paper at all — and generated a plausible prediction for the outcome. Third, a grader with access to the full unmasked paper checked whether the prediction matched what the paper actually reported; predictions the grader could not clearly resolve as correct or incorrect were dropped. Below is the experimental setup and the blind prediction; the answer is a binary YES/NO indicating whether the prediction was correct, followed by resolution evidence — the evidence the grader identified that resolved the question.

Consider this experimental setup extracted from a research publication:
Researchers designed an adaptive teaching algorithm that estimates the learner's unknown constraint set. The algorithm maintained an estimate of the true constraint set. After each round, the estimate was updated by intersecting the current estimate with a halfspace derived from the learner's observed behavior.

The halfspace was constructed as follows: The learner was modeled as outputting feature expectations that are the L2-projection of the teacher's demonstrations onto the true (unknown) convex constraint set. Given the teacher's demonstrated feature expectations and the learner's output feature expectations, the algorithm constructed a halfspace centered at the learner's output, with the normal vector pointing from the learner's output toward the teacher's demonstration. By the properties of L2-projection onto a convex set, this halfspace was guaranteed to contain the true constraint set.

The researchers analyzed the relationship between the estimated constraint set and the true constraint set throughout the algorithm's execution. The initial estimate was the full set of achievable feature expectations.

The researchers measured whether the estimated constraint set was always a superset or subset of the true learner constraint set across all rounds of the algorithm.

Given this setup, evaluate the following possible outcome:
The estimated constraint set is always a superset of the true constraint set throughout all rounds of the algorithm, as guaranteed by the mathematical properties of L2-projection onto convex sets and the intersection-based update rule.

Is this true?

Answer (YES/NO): YES